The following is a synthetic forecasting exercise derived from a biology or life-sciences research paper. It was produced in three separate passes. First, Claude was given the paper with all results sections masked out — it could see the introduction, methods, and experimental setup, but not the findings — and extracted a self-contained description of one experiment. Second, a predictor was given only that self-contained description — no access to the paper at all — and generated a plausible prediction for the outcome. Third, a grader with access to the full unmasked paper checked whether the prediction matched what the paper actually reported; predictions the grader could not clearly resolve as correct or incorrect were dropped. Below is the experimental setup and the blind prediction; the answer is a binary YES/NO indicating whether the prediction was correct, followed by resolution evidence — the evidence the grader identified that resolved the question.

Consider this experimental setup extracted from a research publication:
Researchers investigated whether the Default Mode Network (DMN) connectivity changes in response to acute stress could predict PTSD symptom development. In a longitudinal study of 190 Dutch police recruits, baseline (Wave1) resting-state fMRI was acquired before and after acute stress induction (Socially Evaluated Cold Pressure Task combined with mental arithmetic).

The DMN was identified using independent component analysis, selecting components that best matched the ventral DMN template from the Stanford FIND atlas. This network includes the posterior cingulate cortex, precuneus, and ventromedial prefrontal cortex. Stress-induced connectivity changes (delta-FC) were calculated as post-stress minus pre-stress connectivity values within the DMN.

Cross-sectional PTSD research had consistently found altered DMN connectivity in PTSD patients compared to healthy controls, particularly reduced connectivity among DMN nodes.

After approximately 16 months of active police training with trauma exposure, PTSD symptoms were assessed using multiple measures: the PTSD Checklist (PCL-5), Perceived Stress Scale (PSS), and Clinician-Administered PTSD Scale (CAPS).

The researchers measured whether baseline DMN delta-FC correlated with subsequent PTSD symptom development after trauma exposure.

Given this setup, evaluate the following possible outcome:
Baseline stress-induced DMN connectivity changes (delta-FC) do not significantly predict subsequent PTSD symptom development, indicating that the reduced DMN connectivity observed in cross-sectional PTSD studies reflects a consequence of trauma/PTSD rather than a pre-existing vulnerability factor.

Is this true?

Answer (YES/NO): YES